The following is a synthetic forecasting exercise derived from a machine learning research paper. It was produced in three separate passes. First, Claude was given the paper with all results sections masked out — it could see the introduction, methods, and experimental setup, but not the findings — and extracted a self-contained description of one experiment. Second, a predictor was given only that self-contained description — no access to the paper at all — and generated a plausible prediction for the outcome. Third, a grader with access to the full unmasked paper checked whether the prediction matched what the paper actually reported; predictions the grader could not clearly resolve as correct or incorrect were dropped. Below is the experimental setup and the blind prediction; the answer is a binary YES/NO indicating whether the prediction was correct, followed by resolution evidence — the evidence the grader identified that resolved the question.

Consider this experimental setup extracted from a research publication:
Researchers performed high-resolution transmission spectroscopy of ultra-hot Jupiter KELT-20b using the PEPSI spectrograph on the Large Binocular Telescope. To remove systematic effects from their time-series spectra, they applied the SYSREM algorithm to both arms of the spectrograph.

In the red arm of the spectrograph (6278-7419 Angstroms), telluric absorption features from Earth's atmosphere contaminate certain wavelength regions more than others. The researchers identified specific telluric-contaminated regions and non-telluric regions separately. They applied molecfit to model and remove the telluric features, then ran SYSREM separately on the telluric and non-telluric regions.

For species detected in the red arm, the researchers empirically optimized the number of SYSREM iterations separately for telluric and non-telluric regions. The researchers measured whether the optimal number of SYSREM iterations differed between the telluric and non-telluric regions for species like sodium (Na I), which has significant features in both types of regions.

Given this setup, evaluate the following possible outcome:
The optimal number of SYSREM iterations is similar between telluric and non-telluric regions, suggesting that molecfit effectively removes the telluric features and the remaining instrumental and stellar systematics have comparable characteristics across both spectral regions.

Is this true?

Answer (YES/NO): NO